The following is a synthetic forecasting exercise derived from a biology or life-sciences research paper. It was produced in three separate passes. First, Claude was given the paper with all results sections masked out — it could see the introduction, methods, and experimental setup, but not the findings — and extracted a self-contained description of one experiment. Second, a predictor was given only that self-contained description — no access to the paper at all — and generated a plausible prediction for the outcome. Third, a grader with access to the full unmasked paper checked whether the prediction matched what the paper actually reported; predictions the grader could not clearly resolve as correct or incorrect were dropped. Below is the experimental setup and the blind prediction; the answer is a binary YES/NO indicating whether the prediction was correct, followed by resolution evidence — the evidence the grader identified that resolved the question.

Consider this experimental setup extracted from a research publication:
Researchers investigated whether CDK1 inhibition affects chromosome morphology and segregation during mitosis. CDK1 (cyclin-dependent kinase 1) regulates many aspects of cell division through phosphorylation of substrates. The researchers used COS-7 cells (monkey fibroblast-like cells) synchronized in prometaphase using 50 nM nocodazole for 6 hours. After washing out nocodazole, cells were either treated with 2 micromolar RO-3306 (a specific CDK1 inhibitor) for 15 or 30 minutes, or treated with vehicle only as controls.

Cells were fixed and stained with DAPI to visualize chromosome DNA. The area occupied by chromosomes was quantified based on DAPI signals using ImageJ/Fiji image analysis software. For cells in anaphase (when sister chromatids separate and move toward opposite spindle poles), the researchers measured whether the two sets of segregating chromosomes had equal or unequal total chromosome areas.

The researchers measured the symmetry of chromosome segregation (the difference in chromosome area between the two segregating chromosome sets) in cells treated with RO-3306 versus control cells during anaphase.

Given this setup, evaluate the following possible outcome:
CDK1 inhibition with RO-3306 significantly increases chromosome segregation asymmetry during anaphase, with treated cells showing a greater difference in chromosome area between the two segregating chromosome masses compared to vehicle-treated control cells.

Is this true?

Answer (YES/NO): YES